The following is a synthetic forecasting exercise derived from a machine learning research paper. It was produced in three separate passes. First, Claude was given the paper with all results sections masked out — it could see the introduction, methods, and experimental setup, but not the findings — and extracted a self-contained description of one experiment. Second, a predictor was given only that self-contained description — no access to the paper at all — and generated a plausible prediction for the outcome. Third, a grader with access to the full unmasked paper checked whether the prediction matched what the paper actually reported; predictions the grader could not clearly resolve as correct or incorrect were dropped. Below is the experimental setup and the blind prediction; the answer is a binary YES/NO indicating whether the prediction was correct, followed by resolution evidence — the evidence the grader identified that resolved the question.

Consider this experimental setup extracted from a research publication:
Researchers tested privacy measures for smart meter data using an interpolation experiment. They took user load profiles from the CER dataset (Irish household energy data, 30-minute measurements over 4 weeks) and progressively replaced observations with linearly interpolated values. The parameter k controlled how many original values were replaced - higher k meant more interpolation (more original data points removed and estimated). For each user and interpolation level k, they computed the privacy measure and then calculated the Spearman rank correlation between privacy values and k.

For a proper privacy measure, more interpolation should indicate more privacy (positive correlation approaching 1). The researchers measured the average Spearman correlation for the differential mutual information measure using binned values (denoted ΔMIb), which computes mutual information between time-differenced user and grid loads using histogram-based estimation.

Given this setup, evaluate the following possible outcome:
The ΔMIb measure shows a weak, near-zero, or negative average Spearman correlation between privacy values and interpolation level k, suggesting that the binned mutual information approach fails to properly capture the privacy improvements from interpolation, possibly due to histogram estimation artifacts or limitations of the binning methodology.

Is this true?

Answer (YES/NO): NO